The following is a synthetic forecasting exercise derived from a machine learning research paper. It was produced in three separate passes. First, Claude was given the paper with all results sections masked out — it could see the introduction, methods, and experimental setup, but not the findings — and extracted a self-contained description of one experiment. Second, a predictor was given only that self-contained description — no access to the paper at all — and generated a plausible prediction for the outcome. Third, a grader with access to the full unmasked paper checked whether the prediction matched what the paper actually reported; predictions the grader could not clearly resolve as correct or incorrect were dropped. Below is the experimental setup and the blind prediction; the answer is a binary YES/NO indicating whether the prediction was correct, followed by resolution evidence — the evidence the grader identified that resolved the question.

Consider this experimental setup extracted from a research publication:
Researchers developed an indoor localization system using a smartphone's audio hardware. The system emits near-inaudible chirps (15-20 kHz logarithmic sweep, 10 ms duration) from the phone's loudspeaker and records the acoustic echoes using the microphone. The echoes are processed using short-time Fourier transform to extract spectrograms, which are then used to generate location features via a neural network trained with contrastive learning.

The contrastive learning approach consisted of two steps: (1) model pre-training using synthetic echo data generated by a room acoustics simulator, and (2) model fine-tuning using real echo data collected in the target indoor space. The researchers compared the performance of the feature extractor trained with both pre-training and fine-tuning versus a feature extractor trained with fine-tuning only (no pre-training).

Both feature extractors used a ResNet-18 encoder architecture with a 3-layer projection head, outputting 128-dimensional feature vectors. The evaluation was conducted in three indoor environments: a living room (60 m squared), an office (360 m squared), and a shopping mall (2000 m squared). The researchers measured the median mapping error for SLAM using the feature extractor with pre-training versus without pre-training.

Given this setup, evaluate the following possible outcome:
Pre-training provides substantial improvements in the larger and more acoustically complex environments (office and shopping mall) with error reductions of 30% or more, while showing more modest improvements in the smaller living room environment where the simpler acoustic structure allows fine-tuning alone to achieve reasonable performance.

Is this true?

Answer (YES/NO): NO